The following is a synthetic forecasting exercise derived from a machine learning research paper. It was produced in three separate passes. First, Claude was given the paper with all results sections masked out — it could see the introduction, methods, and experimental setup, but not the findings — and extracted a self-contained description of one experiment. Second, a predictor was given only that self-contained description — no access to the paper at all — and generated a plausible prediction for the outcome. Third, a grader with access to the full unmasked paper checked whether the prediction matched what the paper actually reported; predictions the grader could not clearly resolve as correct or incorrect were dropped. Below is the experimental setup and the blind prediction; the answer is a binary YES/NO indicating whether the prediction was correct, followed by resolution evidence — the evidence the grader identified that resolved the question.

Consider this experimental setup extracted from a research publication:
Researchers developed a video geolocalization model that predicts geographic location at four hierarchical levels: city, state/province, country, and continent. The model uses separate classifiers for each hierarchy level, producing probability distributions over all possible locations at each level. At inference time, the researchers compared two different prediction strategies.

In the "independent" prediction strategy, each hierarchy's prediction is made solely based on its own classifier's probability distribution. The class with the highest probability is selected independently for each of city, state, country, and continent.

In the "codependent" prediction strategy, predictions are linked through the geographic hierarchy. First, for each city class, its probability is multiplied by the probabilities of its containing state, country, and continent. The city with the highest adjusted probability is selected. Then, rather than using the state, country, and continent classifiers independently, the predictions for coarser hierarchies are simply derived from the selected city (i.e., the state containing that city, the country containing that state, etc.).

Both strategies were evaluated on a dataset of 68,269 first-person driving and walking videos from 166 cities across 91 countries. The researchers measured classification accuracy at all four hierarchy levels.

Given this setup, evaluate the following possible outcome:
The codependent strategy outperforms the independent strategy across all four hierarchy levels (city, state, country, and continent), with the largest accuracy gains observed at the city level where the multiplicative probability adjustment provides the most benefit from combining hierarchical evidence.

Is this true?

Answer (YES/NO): NO